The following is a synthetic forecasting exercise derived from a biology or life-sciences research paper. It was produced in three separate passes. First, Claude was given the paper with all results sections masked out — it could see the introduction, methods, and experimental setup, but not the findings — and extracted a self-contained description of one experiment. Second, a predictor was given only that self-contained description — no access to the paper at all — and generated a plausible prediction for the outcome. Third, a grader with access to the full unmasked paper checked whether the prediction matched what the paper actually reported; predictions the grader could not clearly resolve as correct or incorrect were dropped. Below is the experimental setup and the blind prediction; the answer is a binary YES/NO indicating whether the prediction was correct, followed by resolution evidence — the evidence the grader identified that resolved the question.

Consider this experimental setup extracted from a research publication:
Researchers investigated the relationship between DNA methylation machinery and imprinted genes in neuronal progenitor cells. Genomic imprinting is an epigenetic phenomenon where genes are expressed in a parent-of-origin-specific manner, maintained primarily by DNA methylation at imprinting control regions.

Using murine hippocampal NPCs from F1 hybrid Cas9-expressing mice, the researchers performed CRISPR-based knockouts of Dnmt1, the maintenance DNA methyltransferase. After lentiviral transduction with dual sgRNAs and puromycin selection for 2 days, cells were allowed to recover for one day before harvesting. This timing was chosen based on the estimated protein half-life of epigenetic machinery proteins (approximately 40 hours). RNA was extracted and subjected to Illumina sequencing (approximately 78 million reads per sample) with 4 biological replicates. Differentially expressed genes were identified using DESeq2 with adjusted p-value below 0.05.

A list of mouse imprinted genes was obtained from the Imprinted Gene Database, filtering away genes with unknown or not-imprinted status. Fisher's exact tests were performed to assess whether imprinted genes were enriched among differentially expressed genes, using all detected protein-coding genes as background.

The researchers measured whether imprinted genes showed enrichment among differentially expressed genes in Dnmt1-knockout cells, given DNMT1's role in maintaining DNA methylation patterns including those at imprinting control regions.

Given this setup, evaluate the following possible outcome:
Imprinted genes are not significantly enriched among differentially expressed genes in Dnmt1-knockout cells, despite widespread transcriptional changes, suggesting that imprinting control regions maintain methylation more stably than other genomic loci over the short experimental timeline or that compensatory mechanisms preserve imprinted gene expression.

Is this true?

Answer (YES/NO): NO